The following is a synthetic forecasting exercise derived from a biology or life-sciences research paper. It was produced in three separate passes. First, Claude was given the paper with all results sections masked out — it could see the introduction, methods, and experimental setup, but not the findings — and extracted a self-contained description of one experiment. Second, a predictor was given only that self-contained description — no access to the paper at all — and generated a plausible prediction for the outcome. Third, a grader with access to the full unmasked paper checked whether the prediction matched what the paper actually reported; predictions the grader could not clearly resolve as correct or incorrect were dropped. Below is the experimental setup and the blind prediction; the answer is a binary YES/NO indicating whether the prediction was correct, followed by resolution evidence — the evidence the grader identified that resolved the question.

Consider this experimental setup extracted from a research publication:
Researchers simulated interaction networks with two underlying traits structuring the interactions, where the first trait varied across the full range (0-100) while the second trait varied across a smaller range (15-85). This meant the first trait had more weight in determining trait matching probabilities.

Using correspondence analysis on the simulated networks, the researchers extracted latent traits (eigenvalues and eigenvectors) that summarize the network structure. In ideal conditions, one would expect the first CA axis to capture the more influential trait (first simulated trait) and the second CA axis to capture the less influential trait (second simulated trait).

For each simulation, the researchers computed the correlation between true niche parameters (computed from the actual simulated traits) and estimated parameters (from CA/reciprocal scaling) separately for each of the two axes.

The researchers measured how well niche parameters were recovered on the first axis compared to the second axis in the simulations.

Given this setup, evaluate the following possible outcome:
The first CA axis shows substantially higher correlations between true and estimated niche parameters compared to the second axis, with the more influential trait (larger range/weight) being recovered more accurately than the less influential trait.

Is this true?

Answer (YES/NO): YES